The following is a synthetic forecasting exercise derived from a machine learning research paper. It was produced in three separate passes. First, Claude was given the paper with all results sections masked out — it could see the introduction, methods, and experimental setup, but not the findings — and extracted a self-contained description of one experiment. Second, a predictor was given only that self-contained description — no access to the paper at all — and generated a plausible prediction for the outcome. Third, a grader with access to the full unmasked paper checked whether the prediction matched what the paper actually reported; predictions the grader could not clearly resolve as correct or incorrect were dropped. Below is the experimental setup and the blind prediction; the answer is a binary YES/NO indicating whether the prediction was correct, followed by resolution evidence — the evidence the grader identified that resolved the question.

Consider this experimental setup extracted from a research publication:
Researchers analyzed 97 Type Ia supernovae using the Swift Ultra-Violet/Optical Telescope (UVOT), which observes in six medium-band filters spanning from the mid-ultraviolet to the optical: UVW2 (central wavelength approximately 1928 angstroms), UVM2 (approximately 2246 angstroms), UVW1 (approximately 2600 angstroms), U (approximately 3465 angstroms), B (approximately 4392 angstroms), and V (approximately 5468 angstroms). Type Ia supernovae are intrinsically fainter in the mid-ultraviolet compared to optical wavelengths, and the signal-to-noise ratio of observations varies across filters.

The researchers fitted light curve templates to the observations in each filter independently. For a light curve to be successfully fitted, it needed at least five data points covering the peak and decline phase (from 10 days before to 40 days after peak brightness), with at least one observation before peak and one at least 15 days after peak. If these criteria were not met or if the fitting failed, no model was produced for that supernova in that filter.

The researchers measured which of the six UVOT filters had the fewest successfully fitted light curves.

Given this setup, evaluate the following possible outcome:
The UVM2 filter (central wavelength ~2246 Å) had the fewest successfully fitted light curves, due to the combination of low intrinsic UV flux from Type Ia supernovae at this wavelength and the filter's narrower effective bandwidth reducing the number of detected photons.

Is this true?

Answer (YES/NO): YES